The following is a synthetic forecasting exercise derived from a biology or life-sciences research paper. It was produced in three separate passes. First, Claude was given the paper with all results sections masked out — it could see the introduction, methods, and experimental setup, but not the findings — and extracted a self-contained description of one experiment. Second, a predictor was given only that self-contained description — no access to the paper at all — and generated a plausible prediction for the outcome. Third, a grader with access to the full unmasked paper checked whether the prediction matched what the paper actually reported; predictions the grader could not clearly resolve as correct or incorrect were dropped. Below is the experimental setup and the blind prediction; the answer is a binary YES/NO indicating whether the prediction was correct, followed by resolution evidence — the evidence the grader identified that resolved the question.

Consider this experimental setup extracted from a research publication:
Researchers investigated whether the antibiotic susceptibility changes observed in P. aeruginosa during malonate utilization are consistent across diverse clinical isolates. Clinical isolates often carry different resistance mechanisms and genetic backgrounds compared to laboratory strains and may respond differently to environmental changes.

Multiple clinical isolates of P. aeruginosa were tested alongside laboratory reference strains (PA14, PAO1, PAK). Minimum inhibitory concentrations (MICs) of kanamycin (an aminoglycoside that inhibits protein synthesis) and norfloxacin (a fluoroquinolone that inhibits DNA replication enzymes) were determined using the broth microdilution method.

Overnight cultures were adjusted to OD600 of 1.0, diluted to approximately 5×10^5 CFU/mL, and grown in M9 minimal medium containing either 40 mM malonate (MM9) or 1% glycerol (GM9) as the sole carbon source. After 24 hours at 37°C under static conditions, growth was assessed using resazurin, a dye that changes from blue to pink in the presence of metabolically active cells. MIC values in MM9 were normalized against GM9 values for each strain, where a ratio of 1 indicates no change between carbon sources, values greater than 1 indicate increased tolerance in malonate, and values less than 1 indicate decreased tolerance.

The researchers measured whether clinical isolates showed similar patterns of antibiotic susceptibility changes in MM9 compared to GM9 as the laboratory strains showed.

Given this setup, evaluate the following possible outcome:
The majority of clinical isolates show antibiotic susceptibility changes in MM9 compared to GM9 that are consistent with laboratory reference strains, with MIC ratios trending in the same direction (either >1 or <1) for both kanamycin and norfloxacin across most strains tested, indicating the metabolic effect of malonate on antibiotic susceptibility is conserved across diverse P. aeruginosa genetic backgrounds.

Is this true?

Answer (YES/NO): YES